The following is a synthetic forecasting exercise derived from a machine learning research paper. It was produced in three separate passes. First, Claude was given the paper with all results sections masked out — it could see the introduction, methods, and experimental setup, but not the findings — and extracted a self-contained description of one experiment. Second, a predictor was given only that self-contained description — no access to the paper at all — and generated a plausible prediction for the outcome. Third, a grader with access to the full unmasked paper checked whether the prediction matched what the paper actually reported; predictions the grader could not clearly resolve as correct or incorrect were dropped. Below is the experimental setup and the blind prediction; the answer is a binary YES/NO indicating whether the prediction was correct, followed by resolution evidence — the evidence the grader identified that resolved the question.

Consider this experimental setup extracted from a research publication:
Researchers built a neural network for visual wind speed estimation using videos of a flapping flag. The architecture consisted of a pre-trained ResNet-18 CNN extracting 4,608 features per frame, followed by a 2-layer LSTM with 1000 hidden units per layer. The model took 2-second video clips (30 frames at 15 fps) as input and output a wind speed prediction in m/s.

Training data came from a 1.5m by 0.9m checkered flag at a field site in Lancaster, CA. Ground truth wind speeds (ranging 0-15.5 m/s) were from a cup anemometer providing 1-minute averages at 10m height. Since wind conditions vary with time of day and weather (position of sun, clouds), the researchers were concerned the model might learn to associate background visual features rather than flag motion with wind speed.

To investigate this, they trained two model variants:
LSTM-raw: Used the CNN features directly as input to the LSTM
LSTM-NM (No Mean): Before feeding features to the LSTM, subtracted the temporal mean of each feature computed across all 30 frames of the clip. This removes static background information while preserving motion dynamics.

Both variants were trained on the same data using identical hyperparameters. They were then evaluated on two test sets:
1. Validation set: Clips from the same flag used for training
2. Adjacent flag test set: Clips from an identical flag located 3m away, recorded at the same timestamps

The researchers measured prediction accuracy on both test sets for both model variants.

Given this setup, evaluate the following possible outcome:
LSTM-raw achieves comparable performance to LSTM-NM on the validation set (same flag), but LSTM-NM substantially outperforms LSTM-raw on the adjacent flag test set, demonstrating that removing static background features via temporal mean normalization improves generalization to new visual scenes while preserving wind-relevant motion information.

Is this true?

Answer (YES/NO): YES